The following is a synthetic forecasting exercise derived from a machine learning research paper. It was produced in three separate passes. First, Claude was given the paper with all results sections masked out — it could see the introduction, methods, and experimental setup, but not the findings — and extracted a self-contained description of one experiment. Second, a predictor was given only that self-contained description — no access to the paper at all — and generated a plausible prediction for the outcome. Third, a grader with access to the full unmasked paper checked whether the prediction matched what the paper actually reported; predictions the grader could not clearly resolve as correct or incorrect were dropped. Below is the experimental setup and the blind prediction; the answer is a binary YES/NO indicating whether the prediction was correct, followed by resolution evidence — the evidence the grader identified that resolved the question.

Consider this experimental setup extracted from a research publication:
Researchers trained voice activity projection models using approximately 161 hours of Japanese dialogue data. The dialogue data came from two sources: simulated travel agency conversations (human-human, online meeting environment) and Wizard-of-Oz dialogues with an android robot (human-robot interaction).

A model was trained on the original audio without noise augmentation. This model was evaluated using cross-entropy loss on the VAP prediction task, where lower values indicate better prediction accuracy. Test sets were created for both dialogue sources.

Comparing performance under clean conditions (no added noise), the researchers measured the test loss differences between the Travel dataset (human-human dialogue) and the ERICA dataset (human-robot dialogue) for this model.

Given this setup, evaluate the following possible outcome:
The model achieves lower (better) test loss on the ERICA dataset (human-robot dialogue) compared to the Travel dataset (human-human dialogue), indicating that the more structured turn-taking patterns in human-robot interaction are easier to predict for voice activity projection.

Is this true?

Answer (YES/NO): NO